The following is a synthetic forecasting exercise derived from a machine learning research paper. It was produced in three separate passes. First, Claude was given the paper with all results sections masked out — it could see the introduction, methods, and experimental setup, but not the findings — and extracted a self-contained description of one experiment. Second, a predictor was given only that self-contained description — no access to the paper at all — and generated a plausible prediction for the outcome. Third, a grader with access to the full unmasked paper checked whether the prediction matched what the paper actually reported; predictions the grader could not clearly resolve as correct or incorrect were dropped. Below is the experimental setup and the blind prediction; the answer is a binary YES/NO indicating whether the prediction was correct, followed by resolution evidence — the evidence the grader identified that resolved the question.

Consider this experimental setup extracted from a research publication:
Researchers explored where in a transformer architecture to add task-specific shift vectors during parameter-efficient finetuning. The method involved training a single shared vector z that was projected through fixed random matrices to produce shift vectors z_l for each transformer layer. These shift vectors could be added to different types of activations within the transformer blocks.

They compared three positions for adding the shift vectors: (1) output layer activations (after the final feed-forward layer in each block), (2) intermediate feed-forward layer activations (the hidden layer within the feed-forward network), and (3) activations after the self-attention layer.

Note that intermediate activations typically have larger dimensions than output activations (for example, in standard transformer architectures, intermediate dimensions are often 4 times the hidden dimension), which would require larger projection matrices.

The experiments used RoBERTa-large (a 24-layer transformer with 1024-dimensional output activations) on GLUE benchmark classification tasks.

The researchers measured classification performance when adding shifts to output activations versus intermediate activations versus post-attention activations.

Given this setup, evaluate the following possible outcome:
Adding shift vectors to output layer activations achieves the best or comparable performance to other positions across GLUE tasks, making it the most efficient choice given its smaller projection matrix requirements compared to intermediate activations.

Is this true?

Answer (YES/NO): YES